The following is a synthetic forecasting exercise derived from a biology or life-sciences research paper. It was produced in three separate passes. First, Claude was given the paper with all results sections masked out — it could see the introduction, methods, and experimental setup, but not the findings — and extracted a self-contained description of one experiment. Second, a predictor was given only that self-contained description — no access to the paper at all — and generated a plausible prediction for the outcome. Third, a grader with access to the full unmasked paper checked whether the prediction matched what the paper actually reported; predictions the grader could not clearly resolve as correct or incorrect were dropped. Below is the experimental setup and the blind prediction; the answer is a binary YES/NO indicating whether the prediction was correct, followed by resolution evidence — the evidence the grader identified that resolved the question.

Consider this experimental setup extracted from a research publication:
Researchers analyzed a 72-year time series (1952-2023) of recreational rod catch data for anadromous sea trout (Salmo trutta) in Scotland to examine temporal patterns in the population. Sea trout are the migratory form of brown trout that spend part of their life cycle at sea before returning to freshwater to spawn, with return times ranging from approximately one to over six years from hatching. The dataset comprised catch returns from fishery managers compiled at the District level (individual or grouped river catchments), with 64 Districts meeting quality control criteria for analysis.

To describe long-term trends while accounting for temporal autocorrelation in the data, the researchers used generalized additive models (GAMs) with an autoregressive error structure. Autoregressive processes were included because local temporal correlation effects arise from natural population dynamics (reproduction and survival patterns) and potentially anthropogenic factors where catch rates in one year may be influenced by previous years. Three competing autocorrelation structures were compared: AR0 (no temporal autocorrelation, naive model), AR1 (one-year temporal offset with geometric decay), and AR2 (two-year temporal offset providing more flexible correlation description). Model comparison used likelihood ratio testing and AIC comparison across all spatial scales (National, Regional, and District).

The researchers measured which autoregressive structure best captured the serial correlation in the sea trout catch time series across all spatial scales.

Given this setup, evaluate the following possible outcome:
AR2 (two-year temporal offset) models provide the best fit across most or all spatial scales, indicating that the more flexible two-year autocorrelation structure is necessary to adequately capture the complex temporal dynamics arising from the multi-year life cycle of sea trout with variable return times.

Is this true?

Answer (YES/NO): YES